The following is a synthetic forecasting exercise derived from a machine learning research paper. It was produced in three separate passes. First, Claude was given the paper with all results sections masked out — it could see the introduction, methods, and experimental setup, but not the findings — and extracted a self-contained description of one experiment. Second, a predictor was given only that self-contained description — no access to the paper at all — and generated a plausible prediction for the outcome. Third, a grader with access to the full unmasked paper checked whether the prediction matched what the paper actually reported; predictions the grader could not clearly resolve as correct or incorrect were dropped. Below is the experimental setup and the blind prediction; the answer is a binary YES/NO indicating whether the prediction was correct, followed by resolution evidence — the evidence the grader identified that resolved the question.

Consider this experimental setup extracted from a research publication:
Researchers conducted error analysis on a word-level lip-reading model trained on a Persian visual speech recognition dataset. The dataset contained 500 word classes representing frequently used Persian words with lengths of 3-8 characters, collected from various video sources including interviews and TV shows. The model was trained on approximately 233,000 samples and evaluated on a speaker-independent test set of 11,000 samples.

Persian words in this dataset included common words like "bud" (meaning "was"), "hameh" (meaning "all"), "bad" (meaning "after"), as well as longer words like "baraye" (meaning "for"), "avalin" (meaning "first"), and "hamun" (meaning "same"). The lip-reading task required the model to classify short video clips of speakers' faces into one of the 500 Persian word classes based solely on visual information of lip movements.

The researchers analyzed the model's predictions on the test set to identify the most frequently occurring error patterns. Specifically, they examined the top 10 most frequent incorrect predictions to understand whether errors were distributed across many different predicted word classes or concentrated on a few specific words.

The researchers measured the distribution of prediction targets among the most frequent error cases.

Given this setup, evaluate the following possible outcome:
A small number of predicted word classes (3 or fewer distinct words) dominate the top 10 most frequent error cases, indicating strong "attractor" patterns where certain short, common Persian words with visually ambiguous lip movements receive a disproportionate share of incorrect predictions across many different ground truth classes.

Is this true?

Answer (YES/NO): NO